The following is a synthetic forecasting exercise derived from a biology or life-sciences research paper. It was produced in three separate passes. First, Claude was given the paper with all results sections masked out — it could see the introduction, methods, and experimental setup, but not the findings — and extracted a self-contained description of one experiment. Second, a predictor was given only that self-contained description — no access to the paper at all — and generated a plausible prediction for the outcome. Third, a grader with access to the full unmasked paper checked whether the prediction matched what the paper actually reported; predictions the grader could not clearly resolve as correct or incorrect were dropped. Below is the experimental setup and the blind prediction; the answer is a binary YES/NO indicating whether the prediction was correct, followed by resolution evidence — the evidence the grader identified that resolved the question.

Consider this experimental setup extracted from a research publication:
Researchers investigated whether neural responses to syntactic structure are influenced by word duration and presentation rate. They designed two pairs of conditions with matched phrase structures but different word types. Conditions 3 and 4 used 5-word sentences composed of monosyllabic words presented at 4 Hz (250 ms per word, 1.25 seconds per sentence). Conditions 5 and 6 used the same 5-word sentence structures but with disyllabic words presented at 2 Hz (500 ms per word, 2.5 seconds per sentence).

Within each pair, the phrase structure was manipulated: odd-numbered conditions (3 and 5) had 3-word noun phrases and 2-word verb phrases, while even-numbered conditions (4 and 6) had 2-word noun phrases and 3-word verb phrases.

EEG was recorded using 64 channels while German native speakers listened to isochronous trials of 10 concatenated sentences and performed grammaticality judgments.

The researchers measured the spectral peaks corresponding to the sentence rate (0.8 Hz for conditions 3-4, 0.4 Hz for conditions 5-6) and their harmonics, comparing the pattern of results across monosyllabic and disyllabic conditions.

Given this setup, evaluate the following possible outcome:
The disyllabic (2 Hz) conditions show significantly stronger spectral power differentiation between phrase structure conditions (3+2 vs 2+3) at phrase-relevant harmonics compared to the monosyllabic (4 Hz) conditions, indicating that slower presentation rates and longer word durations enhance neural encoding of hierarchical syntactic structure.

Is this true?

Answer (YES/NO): NO